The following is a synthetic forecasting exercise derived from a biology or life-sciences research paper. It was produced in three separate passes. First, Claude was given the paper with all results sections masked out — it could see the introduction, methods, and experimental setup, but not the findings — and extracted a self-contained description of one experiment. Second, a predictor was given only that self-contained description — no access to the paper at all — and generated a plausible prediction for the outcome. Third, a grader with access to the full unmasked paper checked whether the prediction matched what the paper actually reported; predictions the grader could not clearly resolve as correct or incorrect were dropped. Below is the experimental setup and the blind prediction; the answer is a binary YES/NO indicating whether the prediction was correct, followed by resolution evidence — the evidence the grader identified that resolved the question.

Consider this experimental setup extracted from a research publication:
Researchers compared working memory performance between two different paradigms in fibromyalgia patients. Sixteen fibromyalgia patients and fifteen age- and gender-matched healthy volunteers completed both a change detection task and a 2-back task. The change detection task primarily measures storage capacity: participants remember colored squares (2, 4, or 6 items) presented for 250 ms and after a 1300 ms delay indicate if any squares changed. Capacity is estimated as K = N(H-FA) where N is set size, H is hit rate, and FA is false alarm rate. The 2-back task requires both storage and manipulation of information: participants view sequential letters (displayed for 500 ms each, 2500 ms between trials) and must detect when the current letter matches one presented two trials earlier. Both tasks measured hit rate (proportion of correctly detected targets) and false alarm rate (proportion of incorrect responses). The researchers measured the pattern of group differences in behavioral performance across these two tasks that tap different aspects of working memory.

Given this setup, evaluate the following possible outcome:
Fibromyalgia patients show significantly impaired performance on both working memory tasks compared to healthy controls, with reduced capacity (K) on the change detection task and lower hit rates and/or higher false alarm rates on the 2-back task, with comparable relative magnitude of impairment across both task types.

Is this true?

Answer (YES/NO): NO